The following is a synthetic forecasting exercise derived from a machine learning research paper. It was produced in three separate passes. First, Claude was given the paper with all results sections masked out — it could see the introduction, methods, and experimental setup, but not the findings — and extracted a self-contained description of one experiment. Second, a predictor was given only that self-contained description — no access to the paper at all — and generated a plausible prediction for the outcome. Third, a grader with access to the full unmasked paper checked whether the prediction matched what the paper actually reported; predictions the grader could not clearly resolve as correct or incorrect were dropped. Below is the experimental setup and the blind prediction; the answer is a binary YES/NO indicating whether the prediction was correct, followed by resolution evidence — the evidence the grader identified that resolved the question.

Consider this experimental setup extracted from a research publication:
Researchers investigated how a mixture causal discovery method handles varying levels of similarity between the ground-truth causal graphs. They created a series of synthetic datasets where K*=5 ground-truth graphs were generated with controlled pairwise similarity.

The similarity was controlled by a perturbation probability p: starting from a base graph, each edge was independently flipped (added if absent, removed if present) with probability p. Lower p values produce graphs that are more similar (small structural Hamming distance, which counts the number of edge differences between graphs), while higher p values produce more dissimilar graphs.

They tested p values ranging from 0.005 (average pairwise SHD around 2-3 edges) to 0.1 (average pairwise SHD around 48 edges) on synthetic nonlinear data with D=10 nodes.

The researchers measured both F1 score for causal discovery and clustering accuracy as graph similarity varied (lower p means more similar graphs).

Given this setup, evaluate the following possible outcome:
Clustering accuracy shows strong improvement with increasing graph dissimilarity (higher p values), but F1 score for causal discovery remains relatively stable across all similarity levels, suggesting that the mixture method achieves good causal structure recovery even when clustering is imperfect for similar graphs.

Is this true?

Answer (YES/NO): NO